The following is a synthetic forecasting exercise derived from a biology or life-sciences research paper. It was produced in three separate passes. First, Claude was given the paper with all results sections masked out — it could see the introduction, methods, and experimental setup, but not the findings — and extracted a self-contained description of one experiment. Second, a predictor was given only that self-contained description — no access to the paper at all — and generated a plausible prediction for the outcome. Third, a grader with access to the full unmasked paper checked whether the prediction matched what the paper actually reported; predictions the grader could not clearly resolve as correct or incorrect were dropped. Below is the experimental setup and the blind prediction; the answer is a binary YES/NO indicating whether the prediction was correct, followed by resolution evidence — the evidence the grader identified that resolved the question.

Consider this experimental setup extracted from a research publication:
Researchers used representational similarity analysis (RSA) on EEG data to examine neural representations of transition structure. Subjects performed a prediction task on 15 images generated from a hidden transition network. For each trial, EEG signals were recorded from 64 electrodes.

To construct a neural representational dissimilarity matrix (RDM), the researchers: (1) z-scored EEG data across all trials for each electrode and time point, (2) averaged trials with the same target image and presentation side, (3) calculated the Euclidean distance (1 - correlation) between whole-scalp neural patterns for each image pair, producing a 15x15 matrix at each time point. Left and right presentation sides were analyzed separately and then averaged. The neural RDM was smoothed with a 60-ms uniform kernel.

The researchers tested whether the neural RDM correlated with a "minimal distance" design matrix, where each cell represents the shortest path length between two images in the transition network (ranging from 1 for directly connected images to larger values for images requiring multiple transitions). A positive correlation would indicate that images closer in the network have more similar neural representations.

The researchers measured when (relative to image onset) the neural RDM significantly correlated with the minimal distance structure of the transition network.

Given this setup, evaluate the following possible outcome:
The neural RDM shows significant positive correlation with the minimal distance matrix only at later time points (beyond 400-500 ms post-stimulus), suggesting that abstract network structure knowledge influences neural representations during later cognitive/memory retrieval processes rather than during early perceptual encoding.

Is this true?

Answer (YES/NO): YES